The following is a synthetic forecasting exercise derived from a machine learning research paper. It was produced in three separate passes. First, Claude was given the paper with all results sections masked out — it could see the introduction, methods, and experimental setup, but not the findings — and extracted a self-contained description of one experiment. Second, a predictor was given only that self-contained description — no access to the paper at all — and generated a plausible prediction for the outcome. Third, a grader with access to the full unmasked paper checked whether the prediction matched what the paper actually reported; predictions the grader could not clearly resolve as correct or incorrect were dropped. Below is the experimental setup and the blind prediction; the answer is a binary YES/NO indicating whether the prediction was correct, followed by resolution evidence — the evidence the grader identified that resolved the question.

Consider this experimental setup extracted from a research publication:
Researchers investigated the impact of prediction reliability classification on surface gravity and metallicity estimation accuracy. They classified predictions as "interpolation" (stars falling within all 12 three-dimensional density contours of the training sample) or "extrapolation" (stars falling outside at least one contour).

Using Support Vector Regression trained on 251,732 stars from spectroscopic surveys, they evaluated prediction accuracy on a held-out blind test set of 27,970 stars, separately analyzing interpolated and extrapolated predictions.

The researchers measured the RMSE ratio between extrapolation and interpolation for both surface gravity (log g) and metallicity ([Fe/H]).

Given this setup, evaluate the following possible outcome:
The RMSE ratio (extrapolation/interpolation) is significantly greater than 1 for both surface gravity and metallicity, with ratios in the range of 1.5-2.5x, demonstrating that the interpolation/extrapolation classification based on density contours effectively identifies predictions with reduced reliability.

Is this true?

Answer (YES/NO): YES